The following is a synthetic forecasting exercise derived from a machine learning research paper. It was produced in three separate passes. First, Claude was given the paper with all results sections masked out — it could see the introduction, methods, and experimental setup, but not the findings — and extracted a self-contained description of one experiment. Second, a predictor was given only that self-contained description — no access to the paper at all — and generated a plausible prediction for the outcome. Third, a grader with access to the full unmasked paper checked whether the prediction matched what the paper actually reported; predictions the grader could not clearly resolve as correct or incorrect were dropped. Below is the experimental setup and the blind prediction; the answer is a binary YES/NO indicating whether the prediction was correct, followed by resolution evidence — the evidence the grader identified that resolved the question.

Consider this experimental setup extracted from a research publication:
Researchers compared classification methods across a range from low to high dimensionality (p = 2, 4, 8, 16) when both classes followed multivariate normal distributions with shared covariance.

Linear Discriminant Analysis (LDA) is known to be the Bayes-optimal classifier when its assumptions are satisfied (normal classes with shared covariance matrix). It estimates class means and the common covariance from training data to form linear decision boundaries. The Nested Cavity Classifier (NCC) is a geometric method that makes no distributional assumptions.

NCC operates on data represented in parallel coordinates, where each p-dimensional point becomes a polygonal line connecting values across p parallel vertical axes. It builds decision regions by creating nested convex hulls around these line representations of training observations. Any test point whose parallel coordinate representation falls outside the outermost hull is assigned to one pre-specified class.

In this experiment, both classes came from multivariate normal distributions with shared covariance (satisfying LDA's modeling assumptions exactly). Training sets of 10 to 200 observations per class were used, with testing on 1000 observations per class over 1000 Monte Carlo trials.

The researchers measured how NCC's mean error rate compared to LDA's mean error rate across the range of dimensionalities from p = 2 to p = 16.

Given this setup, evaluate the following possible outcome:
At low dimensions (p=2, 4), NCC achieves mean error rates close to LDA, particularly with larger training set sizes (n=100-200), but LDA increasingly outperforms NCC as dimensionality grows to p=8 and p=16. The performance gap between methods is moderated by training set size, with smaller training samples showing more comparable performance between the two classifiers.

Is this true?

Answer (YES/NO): NO